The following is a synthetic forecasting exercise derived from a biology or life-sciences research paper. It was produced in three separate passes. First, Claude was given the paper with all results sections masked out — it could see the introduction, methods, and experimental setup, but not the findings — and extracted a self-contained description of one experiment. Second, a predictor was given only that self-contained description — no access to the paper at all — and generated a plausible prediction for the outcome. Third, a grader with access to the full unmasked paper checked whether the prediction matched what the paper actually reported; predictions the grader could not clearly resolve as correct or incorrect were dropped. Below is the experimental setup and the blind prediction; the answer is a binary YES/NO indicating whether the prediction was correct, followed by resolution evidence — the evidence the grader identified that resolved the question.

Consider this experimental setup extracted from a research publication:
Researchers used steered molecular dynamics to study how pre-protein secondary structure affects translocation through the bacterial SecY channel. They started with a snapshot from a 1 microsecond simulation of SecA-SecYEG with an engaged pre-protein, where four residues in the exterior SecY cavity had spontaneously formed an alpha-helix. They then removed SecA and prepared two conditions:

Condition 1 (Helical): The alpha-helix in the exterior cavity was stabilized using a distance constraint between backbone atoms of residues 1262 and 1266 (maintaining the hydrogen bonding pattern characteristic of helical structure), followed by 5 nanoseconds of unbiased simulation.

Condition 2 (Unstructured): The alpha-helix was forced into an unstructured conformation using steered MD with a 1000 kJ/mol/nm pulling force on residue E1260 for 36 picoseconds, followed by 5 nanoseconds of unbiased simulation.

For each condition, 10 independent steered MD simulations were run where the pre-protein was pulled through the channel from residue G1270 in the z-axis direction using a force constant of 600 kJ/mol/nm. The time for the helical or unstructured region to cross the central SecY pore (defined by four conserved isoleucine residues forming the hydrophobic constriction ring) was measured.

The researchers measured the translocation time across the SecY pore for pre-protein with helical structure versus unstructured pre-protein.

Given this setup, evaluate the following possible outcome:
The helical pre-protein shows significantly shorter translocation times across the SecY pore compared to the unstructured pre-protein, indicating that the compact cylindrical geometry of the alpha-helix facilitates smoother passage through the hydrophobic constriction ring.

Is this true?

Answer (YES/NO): NO